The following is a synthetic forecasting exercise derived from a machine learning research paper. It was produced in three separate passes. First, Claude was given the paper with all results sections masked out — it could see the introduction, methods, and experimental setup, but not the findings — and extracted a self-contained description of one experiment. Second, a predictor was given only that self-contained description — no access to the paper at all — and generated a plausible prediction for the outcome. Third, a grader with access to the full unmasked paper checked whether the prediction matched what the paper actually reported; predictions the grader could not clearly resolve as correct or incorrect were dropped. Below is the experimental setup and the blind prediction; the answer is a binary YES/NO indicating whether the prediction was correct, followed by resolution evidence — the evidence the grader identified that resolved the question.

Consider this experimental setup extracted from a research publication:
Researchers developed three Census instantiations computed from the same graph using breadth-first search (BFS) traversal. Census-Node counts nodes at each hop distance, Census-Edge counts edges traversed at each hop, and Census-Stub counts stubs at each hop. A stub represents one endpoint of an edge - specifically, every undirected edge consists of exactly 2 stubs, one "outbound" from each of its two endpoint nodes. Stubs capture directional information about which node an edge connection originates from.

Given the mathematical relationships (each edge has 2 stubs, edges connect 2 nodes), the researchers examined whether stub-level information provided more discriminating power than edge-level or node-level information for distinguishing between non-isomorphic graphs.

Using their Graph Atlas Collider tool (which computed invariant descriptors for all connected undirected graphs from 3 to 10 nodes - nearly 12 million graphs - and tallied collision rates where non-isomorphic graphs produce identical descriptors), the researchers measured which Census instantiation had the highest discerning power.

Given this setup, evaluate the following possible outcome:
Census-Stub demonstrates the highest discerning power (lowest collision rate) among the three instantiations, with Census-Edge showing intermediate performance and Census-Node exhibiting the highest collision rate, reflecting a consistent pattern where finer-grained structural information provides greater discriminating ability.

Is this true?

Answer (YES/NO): YES